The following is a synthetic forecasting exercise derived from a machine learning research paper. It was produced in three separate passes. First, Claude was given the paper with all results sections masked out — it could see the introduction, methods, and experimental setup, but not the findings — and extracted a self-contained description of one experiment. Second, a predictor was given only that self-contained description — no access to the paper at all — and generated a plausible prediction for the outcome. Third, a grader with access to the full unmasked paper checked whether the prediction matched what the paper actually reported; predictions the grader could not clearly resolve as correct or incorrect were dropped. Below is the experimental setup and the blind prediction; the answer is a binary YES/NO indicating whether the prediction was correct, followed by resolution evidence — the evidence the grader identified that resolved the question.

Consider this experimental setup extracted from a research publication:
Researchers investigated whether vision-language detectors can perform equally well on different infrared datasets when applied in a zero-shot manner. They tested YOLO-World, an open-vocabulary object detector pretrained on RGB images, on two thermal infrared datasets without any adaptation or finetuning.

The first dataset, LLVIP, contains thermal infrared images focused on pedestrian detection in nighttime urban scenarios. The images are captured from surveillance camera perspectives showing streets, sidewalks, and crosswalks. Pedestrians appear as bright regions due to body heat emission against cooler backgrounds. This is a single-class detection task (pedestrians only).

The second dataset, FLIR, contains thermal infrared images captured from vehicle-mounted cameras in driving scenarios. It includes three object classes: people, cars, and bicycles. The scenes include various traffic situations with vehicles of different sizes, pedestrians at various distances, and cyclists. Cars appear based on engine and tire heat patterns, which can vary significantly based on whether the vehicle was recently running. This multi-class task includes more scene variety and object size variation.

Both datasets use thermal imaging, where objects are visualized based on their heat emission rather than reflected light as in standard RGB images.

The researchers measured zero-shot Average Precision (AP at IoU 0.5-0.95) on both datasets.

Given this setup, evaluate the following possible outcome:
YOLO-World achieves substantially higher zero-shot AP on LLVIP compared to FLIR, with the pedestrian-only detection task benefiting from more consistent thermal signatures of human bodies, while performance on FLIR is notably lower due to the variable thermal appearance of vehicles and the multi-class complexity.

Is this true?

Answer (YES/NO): YES